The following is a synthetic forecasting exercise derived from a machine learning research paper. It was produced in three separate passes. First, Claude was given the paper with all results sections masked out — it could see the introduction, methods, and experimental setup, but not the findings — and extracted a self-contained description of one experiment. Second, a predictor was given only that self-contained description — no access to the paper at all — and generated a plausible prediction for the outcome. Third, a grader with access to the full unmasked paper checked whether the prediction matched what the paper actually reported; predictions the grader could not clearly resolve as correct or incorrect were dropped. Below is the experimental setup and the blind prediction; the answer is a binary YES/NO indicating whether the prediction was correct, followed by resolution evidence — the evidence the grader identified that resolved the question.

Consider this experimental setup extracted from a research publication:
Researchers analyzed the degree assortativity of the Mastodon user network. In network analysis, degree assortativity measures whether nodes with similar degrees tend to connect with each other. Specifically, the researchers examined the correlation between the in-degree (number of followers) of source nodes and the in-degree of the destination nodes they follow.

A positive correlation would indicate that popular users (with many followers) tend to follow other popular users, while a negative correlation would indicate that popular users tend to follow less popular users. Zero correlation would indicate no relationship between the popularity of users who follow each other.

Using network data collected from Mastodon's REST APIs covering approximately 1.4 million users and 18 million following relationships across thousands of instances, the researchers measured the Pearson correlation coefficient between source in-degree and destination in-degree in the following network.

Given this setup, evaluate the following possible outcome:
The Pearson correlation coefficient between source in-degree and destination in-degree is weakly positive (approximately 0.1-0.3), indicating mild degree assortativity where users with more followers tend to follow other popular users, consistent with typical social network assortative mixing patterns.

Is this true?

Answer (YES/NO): NO